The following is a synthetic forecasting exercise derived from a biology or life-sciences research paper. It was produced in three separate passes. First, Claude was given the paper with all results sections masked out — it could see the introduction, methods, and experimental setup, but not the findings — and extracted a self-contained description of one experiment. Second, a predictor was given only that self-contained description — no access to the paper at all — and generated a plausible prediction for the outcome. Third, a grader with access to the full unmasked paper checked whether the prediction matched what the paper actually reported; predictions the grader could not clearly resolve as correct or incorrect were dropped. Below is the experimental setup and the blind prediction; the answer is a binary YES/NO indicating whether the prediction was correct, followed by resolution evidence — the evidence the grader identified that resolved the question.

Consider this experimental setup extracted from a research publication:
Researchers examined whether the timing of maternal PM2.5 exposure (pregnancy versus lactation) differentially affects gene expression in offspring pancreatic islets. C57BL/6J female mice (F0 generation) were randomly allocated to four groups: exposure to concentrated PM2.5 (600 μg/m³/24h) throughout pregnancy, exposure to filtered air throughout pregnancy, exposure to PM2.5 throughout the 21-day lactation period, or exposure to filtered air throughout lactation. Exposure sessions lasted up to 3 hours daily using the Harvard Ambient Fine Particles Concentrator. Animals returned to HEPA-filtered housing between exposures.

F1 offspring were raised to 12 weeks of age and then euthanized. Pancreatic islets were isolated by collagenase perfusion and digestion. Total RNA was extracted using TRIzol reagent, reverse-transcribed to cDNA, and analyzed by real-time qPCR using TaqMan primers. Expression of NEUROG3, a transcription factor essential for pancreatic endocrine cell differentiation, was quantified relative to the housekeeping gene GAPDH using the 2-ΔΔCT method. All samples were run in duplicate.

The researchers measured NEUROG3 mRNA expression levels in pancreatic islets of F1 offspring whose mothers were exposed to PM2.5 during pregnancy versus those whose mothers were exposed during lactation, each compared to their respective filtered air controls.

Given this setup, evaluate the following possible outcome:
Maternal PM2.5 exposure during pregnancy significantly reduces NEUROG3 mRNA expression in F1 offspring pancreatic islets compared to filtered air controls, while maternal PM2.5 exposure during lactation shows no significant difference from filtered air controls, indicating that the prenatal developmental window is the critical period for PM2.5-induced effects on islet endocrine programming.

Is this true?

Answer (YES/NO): NO